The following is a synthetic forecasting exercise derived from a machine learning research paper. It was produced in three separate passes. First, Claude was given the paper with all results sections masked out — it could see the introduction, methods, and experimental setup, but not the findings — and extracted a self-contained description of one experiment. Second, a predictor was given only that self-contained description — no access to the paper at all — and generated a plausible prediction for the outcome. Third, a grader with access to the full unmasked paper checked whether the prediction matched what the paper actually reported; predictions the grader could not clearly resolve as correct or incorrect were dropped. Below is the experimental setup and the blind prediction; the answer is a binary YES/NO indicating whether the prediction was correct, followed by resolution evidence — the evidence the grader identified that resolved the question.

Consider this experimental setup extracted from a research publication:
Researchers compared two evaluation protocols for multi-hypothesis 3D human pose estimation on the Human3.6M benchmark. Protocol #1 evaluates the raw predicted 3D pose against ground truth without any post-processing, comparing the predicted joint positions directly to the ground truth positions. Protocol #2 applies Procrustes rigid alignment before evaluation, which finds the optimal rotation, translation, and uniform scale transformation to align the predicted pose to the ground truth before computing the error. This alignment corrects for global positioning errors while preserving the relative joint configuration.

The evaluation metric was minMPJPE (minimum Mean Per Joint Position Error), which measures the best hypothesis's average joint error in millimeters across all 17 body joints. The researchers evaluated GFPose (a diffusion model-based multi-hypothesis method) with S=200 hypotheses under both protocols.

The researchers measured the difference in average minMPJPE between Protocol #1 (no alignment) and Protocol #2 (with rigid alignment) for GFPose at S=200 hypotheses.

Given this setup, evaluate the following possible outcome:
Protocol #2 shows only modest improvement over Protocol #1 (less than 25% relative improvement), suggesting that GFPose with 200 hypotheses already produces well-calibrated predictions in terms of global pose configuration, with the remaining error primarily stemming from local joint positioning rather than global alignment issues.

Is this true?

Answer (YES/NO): YES